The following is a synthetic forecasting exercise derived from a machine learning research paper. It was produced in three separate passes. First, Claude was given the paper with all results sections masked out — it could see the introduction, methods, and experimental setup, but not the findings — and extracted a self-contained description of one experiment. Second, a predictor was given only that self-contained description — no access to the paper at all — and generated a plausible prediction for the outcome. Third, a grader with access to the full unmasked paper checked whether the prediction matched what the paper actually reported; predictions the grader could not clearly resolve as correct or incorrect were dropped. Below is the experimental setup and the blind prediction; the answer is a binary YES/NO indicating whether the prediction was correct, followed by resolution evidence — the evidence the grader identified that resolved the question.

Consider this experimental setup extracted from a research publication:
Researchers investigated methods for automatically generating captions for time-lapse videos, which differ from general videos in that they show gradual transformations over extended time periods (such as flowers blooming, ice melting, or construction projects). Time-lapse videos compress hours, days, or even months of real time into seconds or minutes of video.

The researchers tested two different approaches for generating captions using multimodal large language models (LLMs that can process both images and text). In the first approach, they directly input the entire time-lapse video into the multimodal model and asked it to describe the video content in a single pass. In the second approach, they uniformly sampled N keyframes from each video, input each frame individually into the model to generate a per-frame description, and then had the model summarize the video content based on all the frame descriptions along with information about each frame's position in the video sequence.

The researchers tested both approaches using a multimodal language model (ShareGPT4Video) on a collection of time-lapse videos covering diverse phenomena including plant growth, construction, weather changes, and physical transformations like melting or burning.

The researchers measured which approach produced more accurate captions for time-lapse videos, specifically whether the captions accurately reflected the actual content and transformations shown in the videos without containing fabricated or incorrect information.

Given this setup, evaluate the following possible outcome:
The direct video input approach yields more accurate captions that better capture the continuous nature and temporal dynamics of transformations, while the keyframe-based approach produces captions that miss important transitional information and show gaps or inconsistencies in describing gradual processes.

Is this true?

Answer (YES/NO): NO